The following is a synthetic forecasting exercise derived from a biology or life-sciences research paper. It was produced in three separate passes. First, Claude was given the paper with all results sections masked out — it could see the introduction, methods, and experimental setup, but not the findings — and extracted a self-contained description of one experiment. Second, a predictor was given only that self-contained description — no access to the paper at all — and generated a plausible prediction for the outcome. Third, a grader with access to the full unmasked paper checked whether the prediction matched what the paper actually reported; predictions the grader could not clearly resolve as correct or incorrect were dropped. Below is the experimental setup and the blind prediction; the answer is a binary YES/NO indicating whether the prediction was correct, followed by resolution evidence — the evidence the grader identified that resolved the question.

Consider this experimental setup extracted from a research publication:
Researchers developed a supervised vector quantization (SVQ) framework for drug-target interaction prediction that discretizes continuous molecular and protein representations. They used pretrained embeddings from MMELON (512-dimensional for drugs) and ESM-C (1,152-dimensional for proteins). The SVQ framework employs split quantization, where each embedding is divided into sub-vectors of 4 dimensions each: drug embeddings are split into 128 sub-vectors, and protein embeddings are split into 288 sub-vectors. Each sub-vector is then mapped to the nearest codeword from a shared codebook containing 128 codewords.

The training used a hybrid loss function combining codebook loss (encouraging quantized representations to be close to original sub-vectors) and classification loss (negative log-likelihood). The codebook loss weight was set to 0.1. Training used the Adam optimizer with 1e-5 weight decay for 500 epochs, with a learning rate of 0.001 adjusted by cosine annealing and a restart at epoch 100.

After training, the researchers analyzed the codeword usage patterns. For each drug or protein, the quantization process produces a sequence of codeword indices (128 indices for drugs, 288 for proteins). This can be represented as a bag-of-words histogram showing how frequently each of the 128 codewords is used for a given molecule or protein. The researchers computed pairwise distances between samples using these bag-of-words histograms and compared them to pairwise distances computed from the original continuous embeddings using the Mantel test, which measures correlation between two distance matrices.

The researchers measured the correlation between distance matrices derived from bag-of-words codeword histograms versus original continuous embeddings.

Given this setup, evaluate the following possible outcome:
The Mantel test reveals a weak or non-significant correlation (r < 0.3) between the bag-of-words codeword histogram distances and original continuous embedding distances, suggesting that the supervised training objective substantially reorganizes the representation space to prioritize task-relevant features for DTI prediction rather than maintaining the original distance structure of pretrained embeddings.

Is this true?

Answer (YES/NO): NO